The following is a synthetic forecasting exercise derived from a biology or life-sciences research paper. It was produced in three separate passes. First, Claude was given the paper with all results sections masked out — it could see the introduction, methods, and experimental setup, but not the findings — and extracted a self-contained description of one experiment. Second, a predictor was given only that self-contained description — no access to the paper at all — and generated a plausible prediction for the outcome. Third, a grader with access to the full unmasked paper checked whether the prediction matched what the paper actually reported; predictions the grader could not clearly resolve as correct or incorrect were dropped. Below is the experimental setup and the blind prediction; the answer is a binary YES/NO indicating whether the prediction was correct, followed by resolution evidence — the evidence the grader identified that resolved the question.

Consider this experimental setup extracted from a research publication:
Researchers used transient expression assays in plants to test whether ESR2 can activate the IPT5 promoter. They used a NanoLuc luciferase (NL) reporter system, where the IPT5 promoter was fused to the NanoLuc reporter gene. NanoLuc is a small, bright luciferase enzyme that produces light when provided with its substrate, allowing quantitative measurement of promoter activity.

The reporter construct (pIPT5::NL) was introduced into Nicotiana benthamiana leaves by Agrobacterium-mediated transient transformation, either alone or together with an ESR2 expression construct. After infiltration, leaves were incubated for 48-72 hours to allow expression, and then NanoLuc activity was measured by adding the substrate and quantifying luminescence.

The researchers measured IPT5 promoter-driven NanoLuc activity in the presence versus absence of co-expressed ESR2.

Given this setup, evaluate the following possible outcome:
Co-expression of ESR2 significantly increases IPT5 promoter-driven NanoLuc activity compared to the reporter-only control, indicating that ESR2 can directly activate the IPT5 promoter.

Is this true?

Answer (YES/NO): YES